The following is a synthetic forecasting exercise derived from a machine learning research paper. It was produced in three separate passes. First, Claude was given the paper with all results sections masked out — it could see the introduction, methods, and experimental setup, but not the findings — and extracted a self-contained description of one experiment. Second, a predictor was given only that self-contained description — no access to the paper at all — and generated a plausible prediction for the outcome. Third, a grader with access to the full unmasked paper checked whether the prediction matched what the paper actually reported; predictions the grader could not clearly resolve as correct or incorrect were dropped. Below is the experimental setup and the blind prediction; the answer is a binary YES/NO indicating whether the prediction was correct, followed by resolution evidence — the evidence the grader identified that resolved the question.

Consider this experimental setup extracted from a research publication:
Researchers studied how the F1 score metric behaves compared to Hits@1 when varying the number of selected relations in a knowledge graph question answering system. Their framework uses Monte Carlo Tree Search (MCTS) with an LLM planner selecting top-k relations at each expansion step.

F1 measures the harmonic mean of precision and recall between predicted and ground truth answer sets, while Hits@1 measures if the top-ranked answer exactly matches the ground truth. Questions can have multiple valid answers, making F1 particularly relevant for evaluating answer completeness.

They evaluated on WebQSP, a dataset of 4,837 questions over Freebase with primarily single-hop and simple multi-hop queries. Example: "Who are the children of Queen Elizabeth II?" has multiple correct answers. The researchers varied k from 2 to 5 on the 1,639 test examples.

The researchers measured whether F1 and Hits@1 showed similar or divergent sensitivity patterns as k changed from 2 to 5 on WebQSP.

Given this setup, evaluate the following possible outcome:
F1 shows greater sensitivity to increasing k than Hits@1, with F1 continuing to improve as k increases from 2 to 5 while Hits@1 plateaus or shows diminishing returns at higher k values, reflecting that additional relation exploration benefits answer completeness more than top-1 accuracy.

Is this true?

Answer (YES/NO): NO